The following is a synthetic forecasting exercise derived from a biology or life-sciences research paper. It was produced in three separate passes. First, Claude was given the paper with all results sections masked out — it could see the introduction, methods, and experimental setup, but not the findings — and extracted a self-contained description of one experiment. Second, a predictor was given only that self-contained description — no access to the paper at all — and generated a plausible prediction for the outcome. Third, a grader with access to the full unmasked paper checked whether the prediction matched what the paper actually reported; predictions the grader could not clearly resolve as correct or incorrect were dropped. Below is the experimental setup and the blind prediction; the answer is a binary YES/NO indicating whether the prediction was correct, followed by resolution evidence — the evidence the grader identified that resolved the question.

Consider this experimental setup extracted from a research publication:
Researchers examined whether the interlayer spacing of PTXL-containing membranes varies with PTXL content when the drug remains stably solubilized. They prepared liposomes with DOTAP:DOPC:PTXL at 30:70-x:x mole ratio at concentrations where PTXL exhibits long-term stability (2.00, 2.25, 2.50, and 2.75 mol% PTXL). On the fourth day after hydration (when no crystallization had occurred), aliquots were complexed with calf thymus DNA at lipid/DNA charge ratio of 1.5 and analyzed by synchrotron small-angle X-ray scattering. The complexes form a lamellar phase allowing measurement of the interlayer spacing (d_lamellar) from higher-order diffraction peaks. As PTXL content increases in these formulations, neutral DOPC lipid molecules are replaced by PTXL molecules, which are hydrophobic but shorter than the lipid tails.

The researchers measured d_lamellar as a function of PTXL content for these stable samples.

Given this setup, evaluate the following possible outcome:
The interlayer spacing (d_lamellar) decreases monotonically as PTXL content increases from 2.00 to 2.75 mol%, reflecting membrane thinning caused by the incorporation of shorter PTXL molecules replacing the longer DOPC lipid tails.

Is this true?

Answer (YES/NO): YES